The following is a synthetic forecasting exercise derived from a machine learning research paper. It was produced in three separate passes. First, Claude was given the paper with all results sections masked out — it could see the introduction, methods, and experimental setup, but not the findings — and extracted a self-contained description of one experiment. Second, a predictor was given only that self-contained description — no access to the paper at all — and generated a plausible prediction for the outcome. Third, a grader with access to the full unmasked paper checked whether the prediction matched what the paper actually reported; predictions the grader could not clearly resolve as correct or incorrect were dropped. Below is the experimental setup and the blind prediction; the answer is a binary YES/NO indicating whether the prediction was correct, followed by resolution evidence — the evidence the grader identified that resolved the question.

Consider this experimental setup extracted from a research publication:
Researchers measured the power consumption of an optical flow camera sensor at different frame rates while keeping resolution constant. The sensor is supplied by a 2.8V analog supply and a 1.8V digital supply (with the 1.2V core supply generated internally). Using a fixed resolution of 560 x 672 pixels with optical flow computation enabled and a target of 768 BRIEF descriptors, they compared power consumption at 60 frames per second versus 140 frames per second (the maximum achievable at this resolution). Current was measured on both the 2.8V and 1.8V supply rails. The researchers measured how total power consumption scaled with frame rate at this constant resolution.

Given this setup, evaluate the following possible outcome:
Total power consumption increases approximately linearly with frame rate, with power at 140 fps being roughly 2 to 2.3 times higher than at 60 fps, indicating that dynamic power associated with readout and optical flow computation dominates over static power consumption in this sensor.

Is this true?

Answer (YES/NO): NO